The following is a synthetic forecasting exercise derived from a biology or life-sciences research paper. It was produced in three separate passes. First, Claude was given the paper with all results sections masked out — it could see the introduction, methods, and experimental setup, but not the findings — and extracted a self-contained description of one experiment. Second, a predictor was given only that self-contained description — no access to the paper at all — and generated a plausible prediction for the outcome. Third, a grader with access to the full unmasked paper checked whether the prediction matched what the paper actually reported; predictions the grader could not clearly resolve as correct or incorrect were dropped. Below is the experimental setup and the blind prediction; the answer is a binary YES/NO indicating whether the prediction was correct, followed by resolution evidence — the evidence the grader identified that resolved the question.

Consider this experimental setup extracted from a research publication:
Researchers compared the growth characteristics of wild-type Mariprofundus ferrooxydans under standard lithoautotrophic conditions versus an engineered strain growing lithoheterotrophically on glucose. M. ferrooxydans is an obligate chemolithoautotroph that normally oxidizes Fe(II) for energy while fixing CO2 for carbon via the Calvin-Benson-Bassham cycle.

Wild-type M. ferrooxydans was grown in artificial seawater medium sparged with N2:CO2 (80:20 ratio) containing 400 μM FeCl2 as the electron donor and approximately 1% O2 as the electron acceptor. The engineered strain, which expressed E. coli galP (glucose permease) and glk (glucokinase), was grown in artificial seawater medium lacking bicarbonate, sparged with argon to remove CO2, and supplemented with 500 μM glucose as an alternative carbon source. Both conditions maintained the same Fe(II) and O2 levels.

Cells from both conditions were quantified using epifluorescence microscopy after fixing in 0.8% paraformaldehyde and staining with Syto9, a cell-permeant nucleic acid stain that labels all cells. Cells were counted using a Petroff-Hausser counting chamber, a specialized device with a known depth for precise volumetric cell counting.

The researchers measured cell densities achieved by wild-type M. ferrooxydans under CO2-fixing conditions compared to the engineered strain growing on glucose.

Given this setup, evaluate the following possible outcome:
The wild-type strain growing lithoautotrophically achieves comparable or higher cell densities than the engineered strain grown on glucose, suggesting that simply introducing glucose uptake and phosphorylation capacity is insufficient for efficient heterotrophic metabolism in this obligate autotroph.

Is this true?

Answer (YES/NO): YES